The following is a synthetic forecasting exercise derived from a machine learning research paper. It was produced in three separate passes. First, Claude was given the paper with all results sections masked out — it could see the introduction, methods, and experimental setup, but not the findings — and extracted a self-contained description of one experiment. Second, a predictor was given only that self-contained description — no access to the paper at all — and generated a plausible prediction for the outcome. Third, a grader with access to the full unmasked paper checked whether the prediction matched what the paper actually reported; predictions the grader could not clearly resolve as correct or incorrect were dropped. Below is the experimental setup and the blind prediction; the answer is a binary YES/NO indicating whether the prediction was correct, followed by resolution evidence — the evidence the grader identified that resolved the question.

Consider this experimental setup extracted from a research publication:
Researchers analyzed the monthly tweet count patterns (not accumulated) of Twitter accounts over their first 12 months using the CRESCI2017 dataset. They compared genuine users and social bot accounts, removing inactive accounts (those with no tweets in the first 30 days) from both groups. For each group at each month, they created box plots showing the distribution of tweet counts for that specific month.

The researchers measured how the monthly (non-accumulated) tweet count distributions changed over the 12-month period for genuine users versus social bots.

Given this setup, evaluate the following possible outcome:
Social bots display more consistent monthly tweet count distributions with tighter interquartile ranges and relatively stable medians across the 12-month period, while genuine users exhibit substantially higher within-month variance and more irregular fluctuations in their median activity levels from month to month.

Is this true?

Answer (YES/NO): NO